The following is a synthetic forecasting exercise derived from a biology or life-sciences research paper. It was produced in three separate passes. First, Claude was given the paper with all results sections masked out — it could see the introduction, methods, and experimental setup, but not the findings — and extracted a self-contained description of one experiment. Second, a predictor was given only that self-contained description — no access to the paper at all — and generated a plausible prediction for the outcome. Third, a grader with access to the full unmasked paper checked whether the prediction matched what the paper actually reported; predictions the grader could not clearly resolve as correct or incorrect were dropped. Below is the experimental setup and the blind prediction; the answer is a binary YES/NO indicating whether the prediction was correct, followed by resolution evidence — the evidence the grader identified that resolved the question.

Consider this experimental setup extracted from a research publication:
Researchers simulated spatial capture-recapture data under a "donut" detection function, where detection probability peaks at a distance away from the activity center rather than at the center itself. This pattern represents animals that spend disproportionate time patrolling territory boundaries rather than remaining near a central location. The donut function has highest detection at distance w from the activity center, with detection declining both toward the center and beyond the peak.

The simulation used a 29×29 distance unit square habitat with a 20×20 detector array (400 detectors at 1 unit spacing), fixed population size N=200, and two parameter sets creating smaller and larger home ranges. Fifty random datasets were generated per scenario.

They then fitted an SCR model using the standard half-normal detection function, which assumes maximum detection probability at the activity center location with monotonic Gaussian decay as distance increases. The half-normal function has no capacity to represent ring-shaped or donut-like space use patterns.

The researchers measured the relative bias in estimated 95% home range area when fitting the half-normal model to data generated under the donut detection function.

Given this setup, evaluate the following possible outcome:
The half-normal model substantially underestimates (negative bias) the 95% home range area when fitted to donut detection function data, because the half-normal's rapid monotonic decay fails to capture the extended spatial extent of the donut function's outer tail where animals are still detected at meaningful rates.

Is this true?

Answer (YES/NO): NO